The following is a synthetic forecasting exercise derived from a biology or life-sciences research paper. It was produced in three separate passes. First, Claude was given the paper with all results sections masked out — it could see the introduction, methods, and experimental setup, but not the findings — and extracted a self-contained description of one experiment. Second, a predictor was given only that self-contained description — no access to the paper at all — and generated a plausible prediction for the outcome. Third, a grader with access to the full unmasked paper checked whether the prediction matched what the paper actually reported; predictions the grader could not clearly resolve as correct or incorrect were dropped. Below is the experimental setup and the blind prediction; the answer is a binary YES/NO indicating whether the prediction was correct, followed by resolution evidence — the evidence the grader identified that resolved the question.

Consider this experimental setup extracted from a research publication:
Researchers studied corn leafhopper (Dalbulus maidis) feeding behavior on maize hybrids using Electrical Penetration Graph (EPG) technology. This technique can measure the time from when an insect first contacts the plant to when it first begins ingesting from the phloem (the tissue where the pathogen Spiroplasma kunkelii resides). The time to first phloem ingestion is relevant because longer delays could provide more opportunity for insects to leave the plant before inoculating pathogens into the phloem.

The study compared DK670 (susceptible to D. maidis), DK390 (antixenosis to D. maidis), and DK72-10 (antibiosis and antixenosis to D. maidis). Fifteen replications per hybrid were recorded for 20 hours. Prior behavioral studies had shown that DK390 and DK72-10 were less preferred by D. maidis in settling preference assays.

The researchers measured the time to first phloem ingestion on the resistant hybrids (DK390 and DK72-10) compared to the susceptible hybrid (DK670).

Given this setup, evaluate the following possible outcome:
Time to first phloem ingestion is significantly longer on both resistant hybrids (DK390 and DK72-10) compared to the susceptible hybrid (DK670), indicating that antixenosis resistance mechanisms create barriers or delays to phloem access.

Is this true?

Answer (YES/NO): YES